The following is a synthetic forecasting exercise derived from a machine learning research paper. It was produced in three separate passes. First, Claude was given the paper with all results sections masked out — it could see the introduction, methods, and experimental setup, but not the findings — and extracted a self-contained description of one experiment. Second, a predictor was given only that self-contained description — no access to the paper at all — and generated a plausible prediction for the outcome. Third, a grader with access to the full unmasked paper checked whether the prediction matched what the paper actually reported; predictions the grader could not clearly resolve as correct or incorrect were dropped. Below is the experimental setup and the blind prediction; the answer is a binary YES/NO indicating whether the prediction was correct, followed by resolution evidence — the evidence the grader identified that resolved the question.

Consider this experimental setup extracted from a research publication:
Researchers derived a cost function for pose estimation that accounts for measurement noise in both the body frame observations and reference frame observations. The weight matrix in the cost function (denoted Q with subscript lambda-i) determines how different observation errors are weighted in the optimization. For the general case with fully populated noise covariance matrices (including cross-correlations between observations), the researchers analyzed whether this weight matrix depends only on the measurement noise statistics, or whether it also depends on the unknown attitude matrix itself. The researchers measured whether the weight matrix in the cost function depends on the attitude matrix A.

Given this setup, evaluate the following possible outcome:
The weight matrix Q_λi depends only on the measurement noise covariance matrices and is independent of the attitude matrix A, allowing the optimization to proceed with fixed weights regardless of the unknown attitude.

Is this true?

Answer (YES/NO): NO